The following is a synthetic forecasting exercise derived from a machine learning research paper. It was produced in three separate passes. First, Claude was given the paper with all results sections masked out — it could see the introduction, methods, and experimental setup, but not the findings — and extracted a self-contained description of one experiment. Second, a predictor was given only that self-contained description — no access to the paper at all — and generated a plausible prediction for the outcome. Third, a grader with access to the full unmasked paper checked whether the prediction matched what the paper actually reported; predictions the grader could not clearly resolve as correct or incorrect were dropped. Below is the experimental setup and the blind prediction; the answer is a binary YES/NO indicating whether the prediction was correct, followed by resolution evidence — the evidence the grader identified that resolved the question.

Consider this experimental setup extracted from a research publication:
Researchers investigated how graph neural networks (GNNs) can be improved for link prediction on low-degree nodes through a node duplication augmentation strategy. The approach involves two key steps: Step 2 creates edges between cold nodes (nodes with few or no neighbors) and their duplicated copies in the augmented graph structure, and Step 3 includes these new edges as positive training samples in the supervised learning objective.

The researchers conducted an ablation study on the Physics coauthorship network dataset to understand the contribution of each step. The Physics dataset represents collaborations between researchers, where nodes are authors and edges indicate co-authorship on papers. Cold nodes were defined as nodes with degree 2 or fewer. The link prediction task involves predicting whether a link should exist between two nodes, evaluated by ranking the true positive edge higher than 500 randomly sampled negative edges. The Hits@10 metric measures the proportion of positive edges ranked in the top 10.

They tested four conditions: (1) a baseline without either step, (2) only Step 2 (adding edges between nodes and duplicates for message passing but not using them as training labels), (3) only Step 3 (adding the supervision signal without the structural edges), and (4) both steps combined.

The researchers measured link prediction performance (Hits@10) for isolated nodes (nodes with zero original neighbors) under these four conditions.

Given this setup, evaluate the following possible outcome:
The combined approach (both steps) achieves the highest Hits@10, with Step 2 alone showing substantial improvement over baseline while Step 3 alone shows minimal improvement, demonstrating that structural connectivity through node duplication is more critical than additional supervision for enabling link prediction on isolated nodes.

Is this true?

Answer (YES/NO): NO